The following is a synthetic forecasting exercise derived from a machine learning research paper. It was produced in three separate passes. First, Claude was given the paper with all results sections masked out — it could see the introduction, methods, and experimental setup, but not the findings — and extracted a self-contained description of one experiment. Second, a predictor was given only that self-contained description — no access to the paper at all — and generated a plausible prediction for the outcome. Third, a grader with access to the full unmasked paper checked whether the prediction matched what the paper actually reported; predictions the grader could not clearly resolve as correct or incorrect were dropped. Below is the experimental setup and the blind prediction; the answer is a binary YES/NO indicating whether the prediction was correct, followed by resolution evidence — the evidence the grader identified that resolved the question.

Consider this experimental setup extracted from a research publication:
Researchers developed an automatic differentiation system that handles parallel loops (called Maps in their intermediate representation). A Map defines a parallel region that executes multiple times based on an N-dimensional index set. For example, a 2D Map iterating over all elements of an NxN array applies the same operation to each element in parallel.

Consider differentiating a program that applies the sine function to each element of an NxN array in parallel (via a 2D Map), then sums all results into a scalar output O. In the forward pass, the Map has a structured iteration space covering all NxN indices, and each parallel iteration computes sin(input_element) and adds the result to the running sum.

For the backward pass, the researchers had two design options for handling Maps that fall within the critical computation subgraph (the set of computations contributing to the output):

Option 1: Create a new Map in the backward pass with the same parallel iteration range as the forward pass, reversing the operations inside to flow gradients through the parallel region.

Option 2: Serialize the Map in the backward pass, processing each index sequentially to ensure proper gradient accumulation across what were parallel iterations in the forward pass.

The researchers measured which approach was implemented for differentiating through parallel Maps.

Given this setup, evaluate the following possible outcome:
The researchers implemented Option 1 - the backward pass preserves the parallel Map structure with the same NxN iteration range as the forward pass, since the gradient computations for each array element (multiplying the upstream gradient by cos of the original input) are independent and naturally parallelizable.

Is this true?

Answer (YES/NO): YES